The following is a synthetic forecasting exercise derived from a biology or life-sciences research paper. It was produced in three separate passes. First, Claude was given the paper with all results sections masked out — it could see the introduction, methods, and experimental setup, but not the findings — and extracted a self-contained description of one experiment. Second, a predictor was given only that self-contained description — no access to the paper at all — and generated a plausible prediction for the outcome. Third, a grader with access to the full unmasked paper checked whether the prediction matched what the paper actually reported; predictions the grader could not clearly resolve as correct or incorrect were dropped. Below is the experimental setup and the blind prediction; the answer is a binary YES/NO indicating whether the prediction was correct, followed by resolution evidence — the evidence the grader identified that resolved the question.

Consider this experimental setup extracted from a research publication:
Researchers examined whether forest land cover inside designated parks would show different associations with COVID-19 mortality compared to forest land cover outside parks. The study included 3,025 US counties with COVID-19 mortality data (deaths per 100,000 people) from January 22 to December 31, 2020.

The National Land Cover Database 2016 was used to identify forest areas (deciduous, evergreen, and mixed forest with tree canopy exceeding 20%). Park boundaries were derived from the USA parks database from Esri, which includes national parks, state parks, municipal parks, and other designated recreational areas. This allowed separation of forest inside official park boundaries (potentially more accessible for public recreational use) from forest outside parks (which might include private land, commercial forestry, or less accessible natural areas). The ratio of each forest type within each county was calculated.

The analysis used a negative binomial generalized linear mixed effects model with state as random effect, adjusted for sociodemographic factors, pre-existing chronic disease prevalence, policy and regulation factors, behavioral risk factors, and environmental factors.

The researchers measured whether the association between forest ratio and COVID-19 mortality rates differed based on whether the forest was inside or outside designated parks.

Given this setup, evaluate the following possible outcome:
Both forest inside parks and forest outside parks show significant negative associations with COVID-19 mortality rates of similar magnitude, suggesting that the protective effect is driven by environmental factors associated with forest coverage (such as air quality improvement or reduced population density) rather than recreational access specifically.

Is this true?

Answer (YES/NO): NO